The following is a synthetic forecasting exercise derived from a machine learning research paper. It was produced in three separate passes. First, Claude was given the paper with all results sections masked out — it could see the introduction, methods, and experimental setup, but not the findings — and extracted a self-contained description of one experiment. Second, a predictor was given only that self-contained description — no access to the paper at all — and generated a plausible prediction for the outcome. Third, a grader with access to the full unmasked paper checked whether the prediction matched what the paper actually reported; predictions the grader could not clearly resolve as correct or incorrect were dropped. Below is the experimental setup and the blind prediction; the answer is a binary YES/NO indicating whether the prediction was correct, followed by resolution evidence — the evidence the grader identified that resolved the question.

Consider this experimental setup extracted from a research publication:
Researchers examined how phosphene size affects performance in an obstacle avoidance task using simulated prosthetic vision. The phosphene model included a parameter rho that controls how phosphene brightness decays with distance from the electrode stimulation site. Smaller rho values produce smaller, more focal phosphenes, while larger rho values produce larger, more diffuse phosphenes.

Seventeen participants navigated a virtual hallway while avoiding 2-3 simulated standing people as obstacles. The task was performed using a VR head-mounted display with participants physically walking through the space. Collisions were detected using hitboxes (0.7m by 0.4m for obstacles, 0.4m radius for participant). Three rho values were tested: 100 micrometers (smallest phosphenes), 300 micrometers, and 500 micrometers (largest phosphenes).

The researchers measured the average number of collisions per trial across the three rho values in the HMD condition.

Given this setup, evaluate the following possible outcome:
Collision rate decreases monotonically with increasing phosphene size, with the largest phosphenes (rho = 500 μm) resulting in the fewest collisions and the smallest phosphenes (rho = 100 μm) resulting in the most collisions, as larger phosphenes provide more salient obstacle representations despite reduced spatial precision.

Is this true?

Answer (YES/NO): NO